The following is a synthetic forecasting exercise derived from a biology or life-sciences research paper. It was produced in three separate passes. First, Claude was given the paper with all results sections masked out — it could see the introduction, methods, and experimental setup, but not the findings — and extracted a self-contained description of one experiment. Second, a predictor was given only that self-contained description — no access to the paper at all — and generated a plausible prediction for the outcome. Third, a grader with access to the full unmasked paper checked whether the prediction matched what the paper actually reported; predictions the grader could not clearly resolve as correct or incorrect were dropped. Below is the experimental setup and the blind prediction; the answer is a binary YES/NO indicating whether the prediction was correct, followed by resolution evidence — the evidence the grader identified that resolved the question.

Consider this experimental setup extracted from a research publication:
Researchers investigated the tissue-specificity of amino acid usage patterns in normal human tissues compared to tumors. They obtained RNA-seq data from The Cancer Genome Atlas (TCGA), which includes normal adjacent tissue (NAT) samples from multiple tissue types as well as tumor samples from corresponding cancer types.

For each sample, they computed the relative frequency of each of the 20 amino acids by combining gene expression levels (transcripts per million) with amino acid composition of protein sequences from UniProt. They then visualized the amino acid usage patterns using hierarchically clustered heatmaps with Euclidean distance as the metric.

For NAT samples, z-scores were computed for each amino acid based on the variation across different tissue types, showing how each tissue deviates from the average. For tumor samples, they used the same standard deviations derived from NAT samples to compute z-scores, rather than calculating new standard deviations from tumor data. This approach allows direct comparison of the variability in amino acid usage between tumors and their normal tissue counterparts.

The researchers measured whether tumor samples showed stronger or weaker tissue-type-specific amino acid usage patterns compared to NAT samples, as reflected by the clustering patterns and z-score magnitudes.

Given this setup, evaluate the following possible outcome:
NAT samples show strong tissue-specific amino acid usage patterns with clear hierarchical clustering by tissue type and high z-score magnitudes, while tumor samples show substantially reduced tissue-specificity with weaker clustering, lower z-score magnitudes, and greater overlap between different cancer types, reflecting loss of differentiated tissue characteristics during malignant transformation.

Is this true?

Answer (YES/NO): YES